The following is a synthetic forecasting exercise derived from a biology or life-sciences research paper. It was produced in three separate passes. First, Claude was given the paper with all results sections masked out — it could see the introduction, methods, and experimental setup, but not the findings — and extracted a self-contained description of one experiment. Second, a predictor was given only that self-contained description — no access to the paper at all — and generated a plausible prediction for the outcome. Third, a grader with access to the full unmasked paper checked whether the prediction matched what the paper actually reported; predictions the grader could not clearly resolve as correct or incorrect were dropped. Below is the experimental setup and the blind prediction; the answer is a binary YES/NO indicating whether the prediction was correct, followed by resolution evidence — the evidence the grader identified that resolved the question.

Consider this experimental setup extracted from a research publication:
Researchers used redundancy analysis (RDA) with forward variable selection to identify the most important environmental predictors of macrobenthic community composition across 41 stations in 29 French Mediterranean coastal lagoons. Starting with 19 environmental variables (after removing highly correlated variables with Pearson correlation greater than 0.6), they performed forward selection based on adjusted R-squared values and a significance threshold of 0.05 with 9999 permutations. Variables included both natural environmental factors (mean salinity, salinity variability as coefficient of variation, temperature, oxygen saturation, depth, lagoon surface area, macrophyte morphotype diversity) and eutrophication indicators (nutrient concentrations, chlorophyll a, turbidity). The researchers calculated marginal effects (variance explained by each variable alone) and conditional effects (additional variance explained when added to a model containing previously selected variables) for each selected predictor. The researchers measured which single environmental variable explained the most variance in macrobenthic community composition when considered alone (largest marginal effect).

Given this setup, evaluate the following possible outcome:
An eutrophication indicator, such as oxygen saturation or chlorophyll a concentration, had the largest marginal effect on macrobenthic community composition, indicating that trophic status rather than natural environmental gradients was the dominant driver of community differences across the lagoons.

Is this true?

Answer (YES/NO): NO